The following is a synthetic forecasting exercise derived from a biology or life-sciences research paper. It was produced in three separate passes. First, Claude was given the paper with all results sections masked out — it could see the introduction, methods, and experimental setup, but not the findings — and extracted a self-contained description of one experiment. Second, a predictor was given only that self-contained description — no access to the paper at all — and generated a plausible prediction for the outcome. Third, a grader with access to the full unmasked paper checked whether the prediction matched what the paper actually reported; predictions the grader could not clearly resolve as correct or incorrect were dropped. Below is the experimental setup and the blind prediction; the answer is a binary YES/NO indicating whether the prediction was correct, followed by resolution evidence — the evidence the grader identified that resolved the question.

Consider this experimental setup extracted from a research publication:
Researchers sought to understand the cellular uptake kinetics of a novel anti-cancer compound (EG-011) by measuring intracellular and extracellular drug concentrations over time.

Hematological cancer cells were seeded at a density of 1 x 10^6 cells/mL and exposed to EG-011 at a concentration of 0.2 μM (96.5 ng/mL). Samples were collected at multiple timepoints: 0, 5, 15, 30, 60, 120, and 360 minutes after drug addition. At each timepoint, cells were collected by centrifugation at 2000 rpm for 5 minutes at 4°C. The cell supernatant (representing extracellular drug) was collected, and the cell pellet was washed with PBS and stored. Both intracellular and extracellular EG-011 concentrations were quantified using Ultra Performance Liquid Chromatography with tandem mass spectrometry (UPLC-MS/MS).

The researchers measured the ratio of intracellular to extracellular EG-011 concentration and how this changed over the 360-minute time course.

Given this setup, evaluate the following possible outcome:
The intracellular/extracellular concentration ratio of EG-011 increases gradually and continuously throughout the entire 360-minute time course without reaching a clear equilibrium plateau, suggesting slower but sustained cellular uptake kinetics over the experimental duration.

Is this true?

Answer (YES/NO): NO